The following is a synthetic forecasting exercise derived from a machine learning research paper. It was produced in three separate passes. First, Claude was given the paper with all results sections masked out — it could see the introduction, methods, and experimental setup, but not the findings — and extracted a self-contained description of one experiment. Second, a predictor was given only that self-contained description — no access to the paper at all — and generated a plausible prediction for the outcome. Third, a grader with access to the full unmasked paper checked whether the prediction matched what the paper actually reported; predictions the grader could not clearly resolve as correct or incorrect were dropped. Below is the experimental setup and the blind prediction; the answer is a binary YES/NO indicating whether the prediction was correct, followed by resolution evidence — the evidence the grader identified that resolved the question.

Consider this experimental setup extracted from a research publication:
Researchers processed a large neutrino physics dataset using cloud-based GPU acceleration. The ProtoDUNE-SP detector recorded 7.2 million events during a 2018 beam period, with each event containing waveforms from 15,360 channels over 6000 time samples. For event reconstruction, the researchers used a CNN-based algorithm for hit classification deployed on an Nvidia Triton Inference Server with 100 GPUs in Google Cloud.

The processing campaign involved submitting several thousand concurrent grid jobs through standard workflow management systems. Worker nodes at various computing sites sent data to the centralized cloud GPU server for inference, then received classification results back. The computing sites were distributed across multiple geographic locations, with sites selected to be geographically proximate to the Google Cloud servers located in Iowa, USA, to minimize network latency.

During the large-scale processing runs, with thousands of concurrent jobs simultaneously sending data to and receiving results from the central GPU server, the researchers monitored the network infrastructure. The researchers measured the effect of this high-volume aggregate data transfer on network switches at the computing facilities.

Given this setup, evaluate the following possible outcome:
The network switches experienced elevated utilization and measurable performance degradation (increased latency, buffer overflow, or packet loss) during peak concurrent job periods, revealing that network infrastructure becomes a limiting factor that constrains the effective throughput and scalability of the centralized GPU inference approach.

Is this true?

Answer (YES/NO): YES